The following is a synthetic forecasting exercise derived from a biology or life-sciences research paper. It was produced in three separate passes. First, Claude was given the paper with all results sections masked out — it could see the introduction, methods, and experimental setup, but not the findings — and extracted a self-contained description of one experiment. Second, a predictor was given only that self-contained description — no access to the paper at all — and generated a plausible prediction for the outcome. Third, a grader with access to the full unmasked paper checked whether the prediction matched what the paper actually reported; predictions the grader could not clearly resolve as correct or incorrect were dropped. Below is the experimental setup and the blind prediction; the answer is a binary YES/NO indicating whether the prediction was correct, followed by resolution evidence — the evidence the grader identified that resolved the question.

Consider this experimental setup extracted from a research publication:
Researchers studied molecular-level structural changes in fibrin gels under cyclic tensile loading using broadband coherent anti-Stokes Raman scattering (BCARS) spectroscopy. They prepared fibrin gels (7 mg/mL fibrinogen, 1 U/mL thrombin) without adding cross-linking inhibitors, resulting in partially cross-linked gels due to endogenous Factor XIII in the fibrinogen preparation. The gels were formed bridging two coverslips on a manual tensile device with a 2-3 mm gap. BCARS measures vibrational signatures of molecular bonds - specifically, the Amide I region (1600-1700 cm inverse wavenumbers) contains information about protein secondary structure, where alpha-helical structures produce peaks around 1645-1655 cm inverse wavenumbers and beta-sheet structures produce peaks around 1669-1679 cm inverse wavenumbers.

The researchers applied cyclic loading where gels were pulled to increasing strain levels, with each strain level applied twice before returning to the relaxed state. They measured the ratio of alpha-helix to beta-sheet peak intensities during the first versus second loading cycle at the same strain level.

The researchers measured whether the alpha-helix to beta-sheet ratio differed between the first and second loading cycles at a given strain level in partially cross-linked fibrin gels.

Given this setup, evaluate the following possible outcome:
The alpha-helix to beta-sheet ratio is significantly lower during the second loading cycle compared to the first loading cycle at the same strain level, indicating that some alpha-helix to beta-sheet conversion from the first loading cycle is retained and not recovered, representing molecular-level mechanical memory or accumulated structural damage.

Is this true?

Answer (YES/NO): YES